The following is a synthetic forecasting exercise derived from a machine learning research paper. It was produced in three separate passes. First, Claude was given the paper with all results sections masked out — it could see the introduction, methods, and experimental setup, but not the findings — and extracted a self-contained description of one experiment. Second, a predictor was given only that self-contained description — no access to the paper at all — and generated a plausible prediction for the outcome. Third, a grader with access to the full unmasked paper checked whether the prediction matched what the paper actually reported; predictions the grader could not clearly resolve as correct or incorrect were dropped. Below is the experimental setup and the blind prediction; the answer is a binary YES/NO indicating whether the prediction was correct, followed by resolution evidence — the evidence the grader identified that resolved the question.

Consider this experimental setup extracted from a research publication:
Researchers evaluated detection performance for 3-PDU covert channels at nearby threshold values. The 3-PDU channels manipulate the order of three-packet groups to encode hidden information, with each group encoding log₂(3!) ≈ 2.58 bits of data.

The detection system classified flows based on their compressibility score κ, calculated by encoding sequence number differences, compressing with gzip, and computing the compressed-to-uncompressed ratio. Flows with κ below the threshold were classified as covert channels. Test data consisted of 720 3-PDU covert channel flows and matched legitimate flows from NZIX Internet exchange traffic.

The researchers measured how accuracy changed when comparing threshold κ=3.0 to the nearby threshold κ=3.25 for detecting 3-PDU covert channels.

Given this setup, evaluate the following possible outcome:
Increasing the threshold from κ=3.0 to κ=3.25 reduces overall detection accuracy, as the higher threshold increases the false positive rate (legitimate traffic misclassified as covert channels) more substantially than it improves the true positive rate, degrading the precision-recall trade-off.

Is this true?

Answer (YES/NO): YES